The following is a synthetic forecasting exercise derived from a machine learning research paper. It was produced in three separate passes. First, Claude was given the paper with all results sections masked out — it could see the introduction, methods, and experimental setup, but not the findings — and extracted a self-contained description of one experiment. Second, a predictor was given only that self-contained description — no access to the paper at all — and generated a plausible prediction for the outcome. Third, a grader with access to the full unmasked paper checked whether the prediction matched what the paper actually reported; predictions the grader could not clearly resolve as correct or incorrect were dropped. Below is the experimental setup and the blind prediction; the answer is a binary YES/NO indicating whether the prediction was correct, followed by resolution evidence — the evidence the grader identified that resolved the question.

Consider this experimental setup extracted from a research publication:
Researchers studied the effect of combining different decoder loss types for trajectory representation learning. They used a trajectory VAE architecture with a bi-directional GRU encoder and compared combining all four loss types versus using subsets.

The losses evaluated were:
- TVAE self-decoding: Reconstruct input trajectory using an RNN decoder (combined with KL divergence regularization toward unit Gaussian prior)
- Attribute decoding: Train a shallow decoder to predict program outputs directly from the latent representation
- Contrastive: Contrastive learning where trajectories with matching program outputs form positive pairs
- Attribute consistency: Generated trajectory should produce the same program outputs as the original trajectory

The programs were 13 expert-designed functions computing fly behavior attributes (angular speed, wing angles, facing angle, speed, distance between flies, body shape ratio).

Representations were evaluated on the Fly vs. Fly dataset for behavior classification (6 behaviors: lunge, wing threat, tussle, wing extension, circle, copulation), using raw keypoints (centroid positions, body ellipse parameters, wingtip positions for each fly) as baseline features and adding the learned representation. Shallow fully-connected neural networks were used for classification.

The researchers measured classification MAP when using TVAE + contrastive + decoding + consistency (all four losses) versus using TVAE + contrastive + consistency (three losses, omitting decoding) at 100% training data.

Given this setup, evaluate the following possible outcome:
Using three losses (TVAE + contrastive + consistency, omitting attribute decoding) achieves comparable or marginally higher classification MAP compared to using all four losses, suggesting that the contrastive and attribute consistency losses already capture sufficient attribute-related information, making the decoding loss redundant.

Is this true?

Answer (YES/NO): NO